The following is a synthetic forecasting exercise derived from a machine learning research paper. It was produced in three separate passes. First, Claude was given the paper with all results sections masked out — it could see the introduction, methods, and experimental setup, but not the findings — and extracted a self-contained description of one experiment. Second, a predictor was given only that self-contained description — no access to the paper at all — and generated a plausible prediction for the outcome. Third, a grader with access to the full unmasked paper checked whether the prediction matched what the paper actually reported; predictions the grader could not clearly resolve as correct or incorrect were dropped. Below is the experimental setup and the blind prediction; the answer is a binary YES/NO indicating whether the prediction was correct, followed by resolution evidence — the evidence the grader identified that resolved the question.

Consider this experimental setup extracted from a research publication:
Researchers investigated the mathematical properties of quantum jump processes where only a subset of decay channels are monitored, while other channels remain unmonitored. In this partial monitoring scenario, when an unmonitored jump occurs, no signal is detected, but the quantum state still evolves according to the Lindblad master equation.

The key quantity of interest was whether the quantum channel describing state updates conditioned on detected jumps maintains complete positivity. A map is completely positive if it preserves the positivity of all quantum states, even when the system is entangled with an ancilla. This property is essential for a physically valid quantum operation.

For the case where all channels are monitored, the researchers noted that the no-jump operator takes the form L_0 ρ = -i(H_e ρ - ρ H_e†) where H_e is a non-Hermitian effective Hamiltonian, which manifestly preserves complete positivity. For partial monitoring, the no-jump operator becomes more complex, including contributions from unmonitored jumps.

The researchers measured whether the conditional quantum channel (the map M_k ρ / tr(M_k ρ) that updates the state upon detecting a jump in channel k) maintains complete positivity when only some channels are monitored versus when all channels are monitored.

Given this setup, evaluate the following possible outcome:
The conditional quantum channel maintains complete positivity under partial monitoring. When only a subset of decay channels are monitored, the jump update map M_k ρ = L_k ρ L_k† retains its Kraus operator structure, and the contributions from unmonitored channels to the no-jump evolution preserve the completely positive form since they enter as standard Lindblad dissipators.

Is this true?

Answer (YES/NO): YES